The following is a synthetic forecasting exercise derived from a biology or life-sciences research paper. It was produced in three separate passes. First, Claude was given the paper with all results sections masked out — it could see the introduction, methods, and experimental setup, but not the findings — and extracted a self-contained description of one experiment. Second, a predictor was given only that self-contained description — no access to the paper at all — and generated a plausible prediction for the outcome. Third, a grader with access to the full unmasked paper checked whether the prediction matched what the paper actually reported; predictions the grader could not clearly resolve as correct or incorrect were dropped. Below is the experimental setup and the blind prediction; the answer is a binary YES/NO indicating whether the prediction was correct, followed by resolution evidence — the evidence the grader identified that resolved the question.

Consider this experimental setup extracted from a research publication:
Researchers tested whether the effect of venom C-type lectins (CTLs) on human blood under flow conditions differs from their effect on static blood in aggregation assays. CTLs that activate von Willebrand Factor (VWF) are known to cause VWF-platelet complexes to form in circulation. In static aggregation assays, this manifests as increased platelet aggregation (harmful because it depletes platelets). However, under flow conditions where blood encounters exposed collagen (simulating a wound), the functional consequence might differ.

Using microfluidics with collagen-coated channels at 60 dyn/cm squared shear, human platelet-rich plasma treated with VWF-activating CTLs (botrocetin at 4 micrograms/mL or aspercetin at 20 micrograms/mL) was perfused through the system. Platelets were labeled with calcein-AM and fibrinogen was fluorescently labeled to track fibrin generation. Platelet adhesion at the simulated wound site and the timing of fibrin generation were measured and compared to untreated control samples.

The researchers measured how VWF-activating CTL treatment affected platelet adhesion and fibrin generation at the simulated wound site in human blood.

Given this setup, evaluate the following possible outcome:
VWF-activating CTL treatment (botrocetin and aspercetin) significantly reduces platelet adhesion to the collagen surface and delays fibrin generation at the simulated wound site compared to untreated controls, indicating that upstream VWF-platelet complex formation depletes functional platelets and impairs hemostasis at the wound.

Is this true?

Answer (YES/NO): NO